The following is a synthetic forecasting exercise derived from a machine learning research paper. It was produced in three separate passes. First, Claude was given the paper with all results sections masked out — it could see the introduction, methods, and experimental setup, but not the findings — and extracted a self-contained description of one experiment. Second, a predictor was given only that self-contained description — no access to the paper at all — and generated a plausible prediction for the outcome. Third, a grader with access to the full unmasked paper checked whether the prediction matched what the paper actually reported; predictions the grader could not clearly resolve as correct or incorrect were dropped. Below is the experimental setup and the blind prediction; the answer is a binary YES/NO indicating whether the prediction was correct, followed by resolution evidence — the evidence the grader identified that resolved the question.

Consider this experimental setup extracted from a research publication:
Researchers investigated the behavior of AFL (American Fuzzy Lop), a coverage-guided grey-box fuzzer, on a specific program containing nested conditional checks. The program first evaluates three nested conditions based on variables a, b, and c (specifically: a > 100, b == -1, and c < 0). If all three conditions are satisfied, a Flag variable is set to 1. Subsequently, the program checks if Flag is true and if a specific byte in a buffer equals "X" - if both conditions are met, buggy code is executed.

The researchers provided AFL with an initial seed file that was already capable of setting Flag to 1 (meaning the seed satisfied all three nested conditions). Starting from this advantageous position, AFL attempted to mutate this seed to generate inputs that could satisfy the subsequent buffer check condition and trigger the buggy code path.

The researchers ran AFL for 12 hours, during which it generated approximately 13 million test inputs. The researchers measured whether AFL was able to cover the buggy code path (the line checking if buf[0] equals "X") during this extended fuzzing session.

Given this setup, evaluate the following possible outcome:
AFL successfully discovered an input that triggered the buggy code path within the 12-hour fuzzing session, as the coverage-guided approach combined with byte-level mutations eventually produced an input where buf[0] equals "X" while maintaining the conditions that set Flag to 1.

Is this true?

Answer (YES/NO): NO